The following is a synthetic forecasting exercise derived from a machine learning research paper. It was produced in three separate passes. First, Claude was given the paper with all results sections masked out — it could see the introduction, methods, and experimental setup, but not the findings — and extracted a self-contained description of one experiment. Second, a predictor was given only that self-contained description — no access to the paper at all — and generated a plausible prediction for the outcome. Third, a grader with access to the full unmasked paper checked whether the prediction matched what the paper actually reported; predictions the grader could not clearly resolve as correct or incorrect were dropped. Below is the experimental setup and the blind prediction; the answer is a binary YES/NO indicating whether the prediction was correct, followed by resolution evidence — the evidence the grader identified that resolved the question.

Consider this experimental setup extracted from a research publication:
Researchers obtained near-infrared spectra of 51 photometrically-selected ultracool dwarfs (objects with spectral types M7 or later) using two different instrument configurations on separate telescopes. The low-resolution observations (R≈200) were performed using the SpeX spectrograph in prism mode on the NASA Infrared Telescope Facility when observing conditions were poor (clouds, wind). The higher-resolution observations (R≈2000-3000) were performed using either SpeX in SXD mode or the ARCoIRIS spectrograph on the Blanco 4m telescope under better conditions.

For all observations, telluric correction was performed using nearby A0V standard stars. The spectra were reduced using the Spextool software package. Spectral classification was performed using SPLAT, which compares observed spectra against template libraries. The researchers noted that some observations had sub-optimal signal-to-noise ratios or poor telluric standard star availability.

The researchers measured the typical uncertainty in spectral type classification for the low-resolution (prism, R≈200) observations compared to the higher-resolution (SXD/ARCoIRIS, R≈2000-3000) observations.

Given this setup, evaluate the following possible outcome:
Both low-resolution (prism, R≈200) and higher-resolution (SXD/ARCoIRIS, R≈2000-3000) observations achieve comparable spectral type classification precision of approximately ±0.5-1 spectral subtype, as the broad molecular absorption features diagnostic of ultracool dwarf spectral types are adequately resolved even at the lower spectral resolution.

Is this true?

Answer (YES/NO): NO